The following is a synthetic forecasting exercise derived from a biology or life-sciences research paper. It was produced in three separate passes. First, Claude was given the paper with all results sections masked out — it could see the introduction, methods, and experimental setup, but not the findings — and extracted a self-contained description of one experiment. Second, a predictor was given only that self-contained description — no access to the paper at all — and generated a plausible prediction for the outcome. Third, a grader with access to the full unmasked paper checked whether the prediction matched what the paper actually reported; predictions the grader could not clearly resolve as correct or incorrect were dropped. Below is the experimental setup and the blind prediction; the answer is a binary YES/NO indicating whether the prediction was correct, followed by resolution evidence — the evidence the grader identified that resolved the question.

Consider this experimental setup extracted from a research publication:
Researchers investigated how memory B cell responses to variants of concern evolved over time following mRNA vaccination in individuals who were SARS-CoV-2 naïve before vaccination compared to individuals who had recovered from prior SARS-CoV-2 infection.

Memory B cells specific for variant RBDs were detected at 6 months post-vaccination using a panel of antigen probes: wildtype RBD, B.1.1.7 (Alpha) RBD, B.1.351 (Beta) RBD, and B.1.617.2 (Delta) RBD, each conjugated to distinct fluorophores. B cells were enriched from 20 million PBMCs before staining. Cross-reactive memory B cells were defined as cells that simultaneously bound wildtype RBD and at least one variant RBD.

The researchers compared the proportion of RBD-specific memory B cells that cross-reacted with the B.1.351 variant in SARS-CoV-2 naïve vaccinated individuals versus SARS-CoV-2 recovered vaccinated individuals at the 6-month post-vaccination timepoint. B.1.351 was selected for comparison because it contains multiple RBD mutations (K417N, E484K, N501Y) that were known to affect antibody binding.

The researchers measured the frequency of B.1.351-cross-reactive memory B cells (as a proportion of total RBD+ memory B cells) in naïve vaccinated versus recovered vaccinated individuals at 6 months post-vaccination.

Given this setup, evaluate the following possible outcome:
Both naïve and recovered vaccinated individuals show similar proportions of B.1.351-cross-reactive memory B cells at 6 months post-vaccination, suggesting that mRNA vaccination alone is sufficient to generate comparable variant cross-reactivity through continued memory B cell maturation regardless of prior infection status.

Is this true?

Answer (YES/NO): NO